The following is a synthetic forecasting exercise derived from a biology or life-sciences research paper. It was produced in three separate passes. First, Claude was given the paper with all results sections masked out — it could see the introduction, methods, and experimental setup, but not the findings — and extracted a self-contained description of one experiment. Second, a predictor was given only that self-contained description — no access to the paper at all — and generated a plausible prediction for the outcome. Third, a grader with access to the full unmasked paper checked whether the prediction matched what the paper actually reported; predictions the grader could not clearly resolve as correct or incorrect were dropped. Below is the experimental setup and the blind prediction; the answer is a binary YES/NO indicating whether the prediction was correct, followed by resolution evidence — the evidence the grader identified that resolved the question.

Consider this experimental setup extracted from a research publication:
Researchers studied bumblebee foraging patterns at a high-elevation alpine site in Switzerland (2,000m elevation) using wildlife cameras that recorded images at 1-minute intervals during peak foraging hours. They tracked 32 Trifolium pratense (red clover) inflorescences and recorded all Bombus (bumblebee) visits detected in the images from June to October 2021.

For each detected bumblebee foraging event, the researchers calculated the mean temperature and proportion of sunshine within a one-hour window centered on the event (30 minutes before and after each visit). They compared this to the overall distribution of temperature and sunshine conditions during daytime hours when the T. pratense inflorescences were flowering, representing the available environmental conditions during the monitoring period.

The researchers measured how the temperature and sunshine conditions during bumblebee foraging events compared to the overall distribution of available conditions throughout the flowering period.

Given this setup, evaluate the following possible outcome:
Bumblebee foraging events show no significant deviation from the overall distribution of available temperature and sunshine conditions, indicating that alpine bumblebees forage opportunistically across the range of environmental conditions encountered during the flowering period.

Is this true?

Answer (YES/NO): NO